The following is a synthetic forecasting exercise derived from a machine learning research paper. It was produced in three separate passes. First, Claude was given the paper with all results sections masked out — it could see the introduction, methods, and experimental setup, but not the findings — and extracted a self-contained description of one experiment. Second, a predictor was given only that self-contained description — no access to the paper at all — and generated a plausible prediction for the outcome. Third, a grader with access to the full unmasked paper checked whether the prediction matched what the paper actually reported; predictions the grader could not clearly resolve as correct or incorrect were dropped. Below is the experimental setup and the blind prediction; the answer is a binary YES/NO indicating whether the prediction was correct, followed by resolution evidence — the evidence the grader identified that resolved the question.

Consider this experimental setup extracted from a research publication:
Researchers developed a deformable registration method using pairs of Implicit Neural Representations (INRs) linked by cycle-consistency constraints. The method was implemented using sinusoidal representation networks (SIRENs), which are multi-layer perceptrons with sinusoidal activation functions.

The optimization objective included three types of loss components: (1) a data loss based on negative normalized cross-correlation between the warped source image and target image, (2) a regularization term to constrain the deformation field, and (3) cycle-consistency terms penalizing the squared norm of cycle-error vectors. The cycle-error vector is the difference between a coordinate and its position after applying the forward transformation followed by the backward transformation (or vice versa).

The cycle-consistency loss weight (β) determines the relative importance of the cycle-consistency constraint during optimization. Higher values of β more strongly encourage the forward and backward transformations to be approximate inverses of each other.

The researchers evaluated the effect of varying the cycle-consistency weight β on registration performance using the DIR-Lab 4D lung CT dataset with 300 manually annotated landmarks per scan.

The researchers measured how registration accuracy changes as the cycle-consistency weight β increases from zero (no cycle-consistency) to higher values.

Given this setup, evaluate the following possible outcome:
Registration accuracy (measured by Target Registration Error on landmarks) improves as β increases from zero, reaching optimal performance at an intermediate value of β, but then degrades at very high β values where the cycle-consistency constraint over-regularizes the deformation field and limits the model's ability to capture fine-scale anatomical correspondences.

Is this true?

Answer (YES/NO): YES